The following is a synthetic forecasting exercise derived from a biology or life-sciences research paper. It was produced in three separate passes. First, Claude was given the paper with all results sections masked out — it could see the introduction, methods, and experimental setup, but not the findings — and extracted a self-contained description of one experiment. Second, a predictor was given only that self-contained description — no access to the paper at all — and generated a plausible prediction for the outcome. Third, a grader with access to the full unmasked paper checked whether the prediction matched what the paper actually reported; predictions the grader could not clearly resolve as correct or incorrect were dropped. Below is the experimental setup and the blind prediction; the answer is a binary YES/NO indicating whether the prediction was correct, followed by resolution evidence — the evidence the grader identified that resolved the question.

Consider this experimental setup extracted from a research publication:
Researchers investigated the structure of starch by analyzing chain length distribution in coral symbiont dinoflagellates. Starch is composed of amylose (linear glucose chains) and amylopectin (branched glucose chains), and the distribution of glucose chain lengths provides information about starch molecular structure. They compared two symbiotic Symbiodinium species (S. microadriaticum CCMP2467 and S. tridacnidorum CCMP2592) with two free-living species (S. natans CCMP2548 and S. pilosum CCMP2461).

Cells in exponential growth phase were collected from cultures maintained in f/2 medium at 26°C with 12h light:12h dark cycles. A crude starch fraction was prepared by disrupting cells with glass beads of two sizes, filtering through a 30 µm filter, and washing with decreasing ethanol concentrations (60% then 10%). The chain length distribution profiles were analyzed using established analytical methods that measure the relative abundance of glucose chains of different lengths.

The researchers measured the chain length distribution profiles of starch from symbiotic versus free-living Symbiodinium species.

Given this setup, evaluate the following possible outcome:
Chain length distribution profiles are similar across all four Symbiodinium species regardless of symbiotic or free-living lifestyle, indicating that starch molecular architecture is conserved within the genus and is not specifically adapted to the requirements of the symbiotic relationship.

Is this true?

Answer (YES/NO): YES